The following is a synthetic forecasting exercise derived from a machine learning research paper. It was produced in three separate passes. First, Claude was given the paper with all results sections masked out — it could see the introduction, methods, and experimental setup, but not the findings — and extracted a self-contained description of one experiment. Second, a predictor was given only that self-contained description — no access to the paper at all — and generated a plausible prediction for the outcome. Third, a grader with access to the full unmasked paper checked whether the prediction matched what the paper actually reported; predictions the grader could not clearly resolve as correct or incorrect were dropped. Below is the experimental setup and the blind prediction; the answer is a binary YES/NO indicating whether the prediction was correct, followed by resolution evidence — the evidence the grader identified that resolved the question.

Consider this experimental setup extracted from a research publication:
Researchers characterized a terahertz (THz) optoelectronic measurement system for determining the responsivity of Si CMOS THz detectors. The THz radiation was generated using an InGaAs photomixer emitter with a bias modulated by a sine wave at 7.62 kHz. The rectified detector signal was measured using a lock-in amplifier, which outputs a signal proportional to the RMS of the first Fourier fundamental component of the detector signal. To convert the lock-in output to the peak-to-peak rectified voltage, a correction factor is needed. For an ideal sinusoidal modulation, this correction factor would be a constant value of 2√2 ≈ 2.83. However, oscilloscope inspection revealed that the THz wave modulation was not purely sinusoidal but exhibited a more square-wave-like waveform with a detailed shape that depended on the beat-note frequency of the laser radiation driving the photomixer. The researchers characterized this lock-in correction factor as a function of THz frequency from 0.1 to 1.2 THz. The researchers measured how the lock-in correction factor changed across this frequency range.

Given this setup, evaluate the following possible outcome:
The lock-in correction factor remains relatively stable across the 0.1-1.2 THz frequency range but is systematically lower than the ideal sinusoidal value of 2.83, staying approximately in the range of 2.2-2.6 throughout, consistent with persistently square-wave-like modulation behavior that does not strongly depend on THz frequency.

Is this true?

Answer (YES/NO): NO